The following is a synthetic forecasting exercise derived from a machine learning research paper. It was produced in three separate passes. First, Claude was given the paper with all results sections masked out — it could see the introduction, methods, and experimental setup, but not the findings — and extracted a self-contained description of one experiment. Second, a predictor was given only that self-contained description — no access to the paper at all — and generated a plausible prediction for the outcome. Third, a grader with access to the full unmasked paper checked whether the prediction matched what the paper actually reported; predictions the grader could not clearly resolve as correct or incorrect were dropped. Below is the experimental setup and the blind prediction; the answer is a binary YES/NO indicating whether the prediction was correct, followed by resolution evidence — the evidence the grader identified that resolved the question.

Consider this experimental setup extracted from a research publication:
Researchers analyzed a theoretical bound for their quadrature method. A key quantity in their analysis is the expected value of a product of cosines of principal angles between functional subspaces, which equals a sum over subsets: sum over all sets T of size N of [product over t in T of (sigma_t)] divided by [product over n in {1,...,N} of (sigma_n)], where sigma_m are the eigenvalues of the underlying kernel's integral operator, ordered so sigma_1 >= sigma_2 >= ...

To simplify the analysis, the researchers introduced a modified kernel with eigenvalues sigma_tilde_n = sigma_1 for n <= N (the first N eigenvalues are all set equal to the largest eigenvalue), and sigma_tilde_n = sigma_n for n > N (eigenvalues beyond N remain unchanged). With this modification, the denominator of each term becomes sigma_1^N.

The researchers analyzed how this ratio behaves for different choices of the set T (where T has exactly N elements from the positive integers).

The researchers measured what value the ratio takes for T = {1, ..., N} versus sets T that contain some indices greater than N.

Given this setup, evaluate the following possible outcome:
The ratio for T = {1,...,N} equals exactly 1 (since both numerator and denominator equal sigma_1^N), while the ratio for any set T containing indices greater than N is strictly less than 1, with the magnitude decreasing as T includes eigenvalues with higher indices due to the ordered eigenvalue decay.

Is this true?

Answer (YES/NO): YES